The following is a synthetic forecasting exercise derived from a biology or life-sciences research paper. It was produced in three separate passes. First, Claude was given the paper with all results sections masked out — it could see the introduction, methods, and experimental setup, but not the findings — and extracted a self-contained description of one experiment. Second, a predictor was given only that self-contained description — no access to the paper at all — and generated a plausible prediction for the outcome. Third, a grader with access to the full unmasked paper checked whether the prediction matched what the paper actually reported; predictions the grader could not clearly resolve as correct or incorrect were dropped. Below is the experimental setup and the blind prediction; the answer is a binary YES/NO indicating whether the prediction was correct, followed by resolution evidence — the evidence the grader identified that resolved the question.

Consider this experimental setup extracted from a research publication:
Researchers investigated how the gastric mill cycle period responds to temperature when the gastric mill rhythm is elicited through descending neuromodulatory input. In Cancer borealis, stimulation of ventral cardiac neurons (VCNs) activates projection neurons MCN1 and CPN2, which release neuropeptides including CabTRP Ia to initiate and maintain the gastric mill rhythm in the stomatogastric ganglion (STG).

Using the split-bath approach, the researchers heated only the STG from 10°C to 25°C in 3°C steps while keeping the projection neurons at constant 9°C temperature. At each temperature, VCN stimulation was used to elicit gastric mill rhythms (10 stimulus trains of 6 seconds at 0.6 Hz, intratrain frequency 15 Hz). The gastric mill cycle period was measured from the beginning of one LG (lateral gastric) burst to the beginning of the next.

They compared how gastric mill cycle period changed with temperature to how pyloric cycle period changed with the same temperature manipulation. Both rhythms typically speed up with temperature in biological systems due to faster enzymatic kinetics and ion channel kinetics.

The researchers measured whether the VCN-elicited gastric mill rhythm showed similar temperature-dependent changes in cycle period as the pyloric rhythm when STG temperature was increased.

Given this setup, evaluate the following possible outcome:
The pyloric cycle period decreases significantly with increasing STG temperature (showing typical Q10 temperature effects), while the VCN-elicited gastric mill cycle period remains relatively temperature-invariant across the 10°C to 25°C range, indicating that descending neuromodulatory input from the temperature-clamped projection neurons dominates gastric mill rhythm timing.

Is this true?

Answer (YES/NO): NO